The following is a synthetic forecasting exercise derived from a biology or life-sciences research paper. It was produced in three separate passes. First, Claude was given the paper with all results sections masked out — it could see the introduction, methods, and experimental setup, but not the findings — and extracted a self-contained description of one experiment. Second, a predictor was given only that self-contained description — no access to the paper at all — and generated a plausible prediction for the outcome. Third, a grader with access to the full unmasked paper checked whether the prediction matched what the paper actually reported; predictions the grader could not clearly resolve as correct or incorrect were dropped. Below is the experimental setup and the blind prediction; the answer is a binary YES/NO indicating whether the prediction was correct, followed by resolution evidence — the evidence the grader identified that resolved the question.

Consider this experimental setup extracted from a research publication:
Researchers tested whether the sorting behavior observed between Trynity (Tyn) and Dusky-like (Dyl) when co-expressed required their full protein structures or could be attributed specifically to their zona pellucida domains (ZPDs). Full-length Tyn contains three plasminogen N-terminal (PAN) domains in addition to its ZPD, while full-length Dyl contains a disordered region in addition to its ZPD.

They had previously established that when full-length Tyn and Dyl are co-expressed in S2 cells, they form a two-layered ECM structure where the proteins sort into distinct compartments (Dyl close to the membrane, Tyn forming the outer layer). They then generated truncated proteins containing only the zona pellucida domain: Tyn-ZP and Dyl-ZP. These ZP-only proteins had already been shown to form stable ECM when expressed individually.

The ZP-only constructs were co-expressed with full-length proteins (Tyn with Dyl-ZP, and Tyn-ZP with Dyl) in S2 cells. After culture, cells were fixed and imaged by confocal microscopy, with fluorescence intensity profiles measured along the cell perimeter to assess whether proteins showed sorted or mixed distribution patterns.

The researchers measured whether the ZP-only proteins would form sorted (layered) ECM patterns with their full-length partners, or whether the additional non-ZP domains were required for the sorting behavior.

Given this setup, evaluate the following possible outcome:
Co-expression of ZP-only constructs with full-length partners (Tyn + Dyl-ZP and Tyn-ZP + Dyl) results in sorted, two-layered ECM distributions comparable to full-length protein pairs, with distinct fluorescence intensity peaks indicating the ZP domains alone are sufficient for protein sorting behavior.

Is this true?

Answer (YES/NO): YES